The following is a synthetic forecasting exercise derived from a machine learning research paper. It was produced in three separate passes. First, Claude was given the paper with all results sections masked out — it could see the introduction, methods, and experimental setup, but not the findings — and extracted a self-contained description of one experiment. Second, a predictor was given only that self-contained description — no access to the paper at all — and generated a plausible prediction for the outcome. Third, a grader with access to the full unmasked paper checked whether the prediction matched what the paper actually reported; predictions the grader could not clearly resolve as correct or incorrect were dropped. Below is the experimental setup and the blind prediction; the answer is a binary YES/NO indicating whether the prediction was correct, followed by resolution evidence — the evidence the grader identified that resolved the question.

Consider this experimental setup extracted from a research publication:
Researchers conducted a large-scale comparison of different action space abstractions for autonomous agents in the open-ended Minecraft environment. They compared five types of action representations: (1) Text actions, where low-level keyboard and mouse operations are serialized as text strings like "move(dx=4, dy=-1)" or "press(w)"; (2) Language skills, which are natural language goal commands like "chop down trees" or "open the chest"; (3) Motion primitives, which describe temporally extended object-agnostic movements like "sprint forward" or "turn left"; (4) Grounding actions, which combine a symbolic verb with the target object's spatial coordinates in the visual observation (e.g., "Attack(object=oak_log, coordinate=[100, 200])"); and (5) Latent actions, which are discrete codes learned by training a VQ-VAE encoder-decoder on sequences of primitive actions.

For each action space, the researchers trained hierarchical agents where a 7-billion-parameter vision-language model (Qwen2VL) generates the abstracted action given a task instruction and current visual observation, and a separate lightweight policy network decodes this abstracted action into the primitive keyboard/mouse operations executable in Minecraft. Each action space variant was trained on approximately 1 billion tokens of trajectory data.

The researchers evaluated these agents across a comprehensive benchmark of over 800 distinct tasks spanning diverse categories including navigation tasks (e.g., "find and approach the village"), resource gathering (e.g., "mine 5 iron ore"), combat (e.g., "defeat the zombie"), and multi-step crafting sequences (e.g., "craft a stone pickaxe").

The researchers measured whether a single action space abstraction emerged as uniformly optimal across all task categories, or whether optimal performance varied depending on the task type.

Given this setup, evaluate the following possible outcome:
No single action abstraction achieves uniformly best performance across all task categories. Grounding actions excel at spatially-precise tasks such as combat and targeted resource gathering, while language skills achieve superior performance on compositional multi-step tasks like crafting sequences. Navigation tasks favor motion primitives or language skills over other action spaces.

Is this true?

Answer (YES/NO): NO